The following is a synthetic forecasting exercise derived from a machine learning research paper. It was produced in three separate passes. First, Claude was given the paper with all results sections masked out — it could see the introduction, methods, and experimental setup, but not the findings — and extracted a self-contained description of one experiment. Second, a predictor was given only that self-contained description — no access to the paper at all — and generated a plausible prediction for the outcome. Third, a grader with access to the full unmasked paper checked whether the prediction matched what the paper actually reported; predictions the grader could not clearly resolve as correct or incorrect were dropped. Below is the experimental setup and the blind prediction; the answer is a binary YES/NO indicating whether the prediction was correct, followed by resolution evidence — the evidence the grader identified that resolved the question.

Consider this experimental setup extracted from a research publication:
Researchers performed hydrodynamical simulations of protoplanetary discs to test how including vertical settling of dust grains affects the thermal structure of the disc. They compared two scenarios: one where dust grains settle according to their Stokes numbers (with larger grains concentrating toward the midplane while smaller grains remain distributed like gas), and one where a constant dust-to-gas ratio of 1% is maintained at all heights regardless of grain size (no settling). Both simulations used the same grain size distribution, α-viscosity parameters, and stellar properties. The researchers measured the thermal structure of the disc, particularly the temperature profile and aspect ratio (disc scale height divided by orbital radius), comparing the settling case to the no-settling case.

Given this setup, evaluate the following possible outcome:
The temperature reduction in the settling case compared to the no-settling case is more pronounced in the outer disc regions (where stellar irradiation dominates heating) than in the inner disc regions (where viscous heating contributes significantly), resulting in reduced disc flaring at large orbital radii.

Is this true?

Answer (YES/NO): NO